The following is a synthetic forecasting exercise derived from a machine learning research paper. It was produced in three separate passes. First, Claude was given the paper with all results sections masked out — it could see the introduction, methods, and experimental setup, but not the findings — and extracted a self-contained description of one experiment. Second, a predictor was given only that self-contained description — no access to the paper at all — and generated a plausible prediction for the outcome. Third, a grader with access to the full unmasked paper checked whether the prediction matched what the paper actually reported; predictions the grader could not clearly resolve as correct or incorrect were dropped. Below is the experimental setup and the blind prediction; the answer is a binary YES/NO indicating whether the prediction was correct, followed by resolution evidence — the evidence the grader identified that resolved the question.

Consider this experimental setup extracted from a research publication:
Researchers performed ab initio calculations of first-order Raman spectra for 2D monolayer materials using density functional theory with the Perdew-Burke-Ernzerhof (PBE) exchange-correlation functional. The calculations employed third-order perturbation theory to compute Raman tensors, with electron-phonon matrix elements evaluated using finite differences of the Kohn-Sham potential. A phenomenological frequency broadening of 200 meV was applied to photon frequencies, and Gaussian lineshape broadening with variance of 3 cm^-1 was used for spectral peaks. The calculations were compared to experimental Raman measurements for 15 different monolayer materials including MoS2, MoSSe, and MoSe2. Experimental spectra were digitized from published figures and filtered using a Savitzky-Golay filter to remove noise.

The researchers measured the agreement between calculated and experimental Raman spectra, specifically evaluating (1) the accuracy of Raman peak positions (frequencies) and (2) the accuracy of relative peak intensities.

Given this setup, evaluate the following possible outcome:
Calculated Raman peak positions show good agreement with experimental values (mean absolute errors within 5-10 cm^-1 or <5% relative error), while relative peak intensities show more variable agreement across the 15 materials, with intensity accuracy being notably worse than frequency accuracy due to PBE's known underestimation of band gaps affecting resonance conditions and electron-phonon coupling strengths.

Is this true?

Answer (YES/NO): NO